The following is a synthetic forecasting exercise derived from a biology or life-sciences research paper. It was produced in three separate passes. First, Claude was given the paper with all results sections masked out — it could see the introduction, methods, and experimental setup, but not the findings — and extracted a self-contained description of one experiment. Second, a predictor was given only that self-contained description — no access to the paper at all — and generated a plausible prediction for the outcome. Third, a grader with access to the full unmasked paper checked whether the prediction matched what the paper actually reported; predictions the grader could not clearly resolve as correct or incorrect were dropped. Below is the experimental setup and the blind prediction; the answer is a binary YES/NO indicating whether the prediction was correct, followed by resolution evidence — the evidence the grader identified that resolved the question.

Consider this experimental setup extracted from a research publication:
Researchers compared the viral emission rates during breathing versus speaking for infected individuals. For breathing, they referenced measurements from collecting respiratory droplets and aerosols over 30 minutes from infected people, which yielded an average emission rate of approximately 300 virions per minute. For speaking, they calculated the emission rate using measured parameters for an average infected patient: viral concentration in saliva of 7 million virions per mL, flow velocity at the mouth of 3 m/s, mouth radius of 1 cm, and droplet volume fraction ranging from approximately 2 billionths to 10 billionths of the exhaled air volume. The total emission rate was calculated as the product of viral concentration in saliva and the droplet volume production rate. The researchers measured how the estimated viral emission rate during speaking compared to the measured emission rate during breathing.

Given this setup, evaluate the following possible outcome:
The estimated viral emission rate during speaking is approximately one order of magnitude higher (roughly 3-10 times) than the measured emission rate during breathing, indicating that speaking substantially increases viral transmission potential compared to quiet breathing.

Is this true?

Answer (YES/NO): NO